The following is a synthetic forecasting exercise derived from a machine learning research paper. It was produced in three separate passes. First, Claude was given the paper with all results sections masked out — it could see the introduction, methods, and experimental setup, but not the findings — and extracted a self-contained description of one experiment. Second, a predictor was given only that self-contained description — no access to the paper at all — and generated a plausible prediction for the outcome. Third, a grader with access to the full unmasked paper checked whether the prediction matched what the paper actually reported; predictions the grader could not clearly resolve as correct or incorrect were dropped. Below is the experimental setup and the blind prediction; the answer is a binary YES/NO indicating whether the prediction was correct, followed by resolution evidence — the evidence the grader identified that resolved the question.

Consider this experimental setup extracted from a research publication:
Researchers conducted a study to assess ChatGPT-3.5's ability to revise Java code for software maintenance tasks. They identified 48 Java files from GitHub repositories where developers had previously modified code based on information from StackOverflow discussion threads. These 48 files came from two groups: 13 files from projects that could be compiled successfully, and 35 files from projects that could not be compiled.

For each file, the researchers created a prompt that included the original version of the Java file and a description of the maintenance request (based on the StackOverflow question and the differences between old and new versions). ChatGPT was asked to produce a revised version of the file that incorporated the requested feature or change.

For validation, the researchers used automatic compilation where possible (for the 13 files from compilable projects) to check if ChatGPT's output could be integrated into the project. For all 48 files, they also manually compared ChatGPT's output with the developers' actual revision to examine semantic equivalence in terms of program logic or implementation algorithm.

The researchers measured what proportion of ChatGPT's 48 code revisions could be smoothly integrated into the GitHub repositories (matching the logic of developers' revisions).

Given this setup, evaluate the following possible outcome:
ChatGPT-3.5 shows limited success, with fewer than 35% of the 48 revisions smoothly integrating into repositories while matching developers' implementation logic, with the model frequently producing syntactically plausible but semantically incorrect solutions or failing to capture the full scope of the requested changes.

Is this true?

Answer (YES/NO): NO